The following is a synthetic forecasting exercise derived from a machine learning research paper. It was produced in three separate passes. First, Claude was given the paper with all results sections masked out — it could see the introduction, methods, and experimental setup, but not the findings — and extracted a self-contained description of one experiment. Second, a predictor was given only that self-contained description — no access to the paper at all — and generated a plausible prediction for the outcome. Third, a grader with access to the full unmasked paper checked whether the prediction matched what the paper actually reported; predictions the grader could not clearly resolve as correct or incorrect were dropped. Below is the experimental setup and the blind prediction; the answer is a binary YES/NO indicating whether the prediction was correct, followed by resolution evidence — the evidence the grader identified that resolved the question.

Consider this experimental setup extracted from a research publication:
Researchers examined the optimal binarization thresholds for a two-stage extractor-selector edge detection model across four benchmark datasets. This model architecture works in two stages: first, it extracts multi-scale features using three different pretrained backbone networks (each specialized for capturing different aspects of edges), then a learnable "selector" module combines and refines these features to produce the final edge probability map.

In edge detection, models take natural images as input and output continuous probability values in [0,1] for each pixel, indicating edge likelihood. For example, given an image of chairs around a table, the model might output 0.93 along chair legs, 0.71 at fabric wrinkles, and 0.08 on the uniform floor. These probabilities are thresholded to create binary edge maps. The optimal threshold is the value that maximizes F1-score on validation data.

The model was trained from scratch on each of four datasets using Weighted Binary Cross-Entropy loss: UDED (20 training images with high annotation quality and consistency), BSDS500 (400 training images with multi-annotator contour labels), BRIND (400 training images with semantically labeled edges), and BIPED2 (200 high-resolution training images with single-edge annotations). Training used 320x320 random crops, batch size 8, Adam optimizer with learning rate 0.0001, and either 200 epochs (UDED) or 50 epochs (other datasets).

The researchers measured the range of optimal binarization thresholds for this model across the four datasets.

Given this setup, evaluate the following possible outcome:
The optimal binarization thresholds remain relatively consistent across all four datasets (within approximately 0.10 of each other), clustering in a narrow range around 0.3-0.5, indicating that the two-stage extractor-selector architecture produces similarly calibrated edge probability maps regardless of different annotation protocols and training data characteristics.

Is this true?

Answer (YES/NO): NO